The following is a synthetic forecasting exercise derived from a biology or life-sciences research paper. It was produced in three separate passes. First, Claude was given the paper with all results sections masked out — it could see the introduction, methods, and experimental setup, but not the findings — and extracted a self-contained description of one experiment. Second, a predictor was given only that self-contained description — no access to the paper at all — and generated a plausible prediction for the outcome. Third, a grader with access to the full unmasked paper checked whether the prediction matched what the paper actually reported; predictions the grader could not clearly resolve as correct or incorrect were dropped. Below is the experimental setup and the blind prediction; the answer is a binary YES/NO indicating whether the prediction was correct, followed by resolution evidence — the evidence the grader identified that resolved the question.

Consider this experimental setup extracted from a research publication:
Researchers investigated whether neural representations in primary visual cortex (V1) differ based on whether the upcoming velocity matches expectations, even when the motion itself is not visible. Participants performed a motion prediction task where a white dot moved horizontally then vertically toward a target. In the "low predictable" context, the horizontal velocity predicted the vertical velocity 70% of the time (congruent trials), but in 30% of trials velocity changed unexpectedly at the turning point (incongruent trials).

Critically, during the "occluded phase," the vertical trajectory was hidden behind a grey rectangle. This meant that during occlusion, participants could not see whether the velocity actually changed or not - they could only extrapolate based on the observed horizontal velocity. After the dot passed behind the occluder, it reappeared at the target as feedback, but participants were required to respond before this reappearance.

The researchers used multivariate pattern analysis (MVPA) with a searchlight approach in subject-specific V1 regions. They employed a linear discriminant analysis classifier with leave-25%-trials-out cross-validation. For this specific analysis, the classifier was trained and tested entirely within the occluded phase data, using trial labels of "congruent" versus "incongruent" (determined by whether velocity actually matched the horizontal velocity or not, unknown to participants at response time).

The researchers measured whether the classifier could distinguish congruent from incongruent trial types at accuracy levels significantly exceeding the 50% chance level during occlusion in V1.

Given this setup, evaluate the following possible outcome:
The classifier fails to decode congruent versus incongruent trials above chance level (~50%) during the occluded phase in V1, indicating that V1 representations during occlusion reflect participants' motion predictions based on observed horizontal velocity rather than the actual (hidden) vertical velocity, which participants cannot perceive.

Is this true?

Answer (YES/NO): NO